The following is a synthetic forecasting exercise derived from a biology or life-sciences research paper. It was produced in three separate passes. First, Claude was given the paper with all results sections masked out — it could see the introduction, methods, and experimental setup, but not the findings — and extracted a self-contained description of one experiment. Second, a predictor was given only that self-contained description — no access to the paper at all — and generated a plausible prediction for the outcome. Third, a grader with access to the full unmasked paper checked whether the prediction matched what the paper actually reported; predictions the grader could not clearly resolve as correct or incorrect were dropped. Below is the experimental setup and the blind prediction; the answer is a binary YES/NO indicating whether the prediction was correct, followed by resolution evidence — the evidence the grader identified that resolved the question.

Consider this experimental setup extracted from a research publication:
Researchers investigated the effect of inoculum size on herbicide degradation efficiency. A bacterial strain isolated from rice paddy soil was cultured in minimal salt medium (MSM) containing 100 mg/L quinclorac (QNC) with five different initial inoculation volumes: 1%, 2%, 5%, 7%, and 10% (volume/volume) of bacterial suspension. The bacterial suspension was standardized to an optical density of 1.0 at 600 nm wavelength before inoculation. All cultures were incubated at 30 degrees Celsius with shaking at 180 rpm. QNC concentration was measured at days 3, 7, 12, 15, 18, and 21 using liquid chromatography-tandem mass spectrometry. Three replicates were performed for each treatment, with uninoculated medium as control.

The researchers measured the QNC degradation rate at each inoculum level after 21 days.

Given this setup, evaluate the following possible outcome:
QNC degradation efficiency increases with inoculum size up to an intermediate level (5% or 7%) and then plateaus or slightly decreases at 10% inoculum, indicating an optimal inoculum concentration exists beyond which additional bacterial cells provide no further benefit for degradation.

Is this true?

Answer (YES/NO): YES